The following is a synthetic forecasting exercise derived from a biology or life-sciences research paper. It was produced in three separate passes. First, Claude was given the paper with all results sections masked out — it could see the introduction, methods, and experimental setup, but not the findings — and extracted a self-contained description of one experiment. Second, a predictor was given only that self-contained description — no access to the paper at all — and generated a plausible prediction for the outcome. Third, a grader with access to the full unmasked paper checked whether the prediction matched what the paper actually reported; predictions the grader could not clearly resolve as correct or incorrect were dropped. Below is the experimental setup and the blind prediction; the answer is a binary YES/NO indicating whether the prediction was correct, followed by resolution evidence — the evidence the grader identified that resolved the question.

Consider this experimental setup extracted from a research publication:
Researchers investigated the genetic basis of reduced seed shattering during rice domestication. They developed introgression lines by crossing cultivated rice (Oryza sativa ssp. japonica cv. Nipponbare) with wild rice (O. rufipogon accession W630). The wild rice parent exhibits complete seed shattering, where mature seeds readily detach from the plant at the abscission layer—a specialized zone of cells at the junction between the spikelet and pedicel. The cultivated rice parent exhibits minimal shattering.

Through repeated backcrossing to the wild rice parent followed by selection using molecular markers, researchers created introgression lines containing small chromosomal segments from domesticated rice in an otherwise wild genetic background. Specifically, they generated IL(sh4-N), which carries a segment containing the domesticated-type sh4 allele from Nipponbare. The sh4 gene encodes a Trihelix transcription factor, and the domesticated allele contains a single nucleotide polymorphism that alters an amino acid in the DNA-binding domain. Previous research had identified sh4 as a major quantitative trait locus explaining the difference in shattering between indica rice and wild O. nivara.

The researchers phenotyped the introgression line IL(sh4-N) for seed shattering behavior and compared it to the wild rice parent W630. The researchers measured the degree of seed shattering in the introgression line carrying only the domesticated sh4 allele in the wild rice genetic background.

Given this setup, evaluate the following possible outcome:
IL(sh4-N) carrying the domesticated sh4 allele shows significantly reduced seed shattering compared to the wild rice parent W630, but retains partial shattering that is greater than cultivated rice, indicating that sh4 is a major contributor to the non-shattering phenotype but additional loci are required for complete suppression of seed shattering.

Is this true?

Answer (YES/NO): NO